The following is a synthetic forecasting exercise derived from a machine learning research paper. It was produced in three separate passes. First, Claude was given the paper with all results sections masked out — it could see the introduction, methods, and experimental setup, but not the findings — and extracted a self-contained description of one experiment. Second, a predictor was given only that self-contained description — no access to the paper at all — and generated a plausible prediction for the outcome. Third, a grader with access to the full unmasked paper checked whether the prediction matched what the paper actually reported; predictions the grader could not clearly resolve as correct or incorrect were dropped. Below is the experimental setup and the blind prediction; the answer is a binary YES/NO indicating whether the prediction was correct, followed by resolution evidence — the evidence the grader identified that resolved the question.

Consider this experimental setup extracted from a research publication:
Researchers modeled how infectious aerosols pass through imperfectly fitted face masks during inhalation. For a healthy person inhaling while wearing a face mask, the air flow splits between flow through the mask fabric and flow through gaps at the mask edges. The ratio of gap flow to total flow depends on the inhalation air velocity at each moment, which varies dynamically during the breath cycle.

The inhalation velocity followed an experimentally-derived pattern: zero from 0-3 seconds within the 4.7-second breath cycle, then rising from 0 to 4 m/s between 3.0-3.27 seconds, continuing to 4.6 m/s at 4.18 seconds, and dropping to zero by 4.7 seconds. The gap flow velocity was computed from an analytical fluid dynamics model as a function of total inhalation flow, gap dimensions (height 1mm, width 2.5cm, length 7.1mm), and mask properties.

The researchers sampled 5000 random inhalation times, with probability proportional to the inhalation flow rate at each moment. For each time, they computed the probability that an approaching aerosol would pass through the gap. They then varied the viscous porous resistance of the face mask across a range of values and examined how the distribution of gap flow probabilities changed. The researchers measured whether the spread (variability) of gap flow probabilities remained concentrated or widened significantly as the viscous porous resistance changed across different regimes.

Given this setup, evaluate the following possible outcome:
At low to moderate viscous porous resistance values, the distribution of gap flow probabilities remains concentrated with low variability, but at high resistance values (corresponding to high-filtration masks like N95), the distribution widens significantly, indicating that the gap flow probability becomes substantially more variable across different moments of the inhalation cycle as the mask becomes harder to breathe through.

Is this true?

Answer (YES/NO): NO